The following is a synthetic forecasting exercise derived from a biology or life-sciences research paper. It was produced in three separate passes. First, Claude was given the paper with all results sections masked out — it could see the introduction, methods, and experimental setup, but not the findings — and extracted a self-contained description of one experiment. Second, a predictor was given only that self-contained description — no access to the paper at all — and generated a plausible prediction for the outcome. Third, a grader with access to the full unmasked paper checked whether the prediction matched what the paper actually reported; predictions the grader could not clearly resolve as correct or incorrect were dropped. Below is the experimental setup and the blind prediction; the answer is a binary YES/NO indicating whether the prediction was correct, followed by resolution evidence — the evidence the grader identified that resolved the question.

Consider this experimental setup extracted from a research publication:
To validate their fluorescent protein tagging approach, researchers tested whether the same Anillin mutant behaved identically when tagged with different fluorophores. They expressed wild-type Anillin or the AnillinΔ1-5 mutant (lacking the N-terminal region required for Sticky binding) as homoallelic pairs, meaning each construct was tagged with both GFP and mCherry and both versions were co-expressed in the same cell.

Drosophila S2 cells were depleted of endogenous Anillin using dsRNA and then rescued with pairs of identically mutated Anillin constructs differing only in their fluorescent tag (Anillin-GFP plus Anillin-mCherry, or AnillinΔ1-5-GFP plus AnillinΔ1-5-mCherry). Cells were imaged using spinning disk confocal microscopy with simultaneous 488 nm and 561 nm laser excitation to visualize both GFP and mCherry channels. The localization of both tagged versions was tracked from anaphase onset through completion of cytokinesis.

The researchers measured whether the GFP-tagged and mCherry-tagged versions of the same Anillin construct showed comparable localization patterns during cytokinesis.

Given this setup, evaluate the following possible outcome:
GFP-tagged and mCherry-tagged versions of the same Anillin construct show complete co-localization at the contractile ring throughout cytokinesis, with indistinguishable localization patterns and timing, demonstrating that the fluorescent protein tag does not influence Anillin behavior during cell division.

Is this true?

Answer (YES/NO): YES